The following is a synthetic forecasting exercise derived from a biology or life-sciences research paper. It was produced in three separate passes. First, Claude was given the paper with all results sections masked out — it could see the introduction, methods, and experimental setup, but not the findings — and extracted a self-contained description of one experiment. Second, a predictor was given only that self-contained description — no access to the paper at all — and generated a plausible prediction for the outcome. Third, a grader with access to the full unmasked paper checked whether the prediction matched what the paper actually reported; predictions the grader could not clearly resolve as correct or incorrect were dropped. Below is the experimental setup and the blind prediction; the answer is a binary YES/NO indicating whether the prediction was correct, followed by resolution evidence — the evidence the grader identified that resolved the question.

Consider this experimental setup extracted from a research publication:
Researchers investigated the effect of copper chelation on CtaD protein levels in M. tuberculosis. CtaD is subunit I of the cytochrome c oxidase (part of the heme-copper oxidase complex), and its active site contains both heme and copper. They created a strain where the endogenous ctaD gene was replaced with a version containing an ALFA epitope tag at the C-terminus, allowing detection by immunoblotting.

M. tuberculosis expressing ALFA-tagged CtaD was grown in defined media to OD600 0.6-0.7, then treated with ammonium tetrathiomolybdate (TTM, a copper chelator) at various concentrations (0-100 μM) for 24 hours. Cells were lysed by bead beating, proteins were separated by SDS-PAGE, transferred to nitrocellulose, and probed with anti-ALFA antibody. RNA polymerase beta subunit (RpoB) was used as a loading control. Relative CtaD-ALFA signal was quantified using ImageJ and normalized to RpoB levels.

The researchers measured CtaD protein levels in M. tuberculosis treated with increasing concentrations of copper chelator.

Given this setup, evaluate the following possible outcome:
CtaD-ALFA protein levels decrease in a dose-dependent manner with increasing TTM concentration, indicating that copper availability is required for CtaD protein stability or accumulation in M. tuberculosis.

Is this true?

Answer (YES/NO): NO